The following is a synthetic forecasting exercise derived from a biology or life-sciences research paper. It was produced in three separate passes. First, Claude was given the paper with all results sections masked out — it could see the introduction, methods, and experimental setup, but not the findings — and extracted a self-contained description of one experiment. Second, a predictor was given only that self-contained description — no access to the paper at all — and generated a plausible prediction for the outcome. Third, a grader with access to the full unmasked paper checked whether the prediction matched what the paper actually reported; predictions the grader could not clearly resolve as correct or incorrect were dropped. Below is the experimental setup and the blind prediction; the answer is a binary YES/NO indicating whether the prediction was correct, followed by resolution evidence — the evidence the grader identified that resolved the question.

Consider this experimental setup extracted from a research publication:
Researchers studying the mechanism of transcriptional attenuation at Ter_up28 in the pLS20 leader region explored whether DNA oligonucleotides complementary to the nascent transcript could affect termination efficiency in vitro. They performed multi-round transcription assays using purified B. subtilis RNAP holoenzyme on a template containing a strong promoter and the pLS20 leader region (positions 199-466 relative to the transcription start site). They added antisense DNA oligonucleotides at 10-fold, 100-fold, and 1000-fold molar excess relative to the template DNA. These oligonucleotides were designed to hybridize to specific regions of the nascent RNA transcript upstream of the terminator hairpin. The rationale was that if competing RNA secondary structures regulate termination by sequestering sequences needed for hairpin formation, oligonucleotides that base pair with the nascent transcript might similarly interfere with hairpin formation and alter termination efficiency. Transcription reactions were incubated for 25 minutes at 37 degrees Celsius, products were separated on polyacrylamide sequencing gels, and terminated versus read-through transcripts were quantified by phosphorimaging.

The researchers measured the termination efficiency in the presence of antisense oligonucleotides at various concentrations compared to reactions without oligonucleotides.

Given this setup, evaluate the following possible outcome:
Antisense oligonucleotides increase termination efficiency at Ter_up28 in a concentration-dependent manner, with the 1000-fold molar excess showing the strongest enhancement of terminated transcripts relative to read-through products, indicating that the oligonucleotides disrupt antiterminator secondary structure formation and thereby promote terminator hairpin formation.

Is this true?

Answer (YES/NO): NO